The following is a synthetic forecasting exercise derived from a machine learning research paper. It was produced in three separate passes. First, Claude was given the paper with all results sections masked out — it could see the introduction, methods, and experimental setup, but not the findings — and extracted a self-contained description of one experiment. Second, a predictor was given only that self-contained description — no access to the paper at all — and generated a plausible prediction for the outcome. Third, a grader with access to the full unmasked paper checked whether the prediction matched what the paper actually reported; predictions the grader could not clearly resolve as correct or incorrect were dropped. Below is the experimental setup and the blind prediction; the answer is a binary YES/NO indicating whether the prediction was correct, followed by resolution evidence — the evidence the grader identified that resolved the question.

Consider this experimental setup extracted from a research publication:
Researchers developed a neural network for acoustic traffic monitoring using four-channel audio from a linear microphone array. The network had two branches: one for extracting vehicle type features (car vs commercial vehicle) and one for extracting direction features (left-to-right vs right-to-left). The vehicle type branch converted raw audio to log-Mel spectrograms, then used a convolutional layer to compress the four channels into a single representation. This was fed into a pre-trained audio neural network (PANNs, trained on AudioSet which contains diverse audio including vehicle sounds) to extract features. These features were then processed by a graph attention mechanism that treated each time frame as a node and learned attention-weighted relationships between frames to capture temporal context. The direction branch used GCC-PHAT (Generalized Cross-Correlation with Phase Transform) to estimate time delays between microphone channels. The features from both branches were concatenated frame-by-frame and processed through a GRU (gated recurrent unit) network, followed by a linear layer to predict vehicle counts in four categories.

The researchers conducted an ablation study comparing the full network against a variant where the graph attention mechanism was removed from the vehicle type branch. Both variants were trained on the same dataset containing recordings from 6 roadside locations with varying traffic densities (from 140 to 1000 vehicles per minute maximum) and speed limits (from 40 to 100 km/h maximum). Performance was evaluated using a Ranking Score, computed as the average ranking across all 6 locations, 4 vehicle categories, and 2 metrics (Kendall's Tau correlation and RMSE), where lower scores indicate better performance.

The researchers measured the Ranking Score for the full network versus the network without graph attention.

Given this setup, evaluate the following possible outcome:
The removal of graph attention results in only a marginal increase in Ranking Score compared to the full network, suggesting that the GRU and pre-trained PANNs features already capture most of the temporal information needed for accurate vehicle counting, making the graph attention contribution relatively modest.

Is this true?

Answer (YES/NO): NO